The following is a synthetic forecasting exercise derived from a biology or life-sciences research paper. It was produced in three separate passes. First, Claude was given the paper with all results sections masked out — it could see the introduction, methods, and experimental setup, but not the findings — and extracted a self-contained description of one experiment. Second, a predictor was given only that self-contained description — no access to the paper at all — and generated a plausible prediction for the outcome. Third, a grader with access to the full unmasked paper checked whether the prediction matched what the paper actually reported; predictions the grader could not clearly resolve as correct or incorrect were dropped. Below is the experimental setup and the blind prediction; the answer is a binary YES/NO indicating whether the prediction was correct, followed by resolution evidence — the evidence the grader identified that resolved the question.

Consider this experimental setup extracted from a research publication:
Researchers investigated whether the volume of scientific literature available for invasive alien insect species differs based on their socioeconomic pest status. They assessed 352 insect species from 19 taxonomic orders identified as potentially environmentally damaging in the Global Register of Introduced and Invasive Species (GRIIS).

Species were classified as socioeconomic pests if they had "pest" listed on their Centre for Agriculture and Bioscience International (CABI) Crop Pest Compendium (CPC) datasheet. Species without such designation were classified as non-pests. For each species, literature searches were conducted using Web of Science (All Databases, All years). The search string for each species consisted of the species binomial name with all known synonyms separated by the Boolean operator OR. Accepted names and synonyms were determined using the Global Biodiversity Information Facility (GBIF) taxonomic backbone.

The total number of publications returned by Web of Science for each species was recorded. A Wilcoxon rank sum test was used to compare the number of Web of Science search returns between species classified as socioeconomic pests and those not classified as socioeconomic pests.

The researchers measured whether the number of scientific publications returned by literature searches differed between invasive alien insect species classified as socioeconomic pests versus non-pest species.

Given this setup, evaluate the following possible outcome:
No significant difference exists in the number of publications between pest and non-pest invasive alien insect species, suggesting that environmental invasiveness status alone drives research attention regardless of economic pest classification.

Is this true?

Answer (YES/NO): NO